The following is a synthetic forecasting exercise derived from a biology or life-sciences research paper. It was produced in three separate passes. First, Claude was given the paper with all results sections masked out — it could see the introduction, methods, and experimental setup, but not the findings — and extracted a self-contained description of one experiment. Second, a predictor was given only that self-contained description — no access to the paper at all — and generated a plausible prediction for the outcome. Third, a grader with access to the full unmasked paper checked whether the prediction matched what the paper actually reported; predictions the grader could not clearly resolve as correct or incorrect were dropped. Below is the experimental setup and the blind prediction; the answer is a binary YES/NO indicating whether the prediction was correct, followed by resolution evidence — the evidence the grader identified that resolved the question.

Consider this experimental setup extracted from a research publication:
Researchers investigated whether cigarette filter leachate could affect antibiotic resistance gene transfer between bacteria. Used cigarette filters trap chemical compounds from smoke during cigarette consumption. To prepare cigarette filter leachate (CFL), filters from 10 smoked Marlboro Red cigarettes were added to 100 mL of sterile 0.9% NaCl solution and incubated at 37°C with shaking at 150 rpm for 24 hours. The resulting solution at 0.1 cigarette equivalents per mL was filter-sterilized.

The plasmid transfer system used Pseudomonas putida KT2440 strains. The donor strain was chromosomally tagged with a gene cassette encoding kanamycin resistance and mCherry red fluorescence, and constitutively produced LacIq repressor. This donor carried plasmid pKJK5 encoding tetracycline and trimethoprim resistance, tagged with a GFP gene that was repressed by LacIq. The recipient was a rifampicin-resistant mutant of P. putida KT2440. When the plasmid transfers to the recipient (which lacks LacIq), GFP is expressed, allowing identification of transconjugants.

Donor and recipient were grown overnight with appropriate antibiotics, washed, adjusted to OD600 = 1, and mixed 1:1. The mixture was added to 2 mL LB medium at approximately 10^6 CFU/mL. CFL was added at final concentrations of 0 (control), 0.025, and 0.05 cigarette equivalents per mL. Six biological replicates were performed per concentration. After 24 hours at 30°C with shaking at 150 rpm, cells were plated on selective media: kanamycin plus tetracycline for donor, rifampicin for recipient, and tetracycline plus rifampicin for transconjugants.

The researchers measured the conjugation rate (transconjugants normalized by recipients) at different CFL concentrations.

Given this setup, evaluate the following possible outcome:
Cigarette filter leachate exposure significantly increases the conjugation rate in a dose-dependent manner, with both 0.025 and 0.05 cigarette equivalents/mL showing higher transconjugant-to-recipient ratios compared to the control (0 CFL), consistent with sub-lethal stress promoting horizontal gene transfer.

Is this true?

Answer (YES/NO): NO